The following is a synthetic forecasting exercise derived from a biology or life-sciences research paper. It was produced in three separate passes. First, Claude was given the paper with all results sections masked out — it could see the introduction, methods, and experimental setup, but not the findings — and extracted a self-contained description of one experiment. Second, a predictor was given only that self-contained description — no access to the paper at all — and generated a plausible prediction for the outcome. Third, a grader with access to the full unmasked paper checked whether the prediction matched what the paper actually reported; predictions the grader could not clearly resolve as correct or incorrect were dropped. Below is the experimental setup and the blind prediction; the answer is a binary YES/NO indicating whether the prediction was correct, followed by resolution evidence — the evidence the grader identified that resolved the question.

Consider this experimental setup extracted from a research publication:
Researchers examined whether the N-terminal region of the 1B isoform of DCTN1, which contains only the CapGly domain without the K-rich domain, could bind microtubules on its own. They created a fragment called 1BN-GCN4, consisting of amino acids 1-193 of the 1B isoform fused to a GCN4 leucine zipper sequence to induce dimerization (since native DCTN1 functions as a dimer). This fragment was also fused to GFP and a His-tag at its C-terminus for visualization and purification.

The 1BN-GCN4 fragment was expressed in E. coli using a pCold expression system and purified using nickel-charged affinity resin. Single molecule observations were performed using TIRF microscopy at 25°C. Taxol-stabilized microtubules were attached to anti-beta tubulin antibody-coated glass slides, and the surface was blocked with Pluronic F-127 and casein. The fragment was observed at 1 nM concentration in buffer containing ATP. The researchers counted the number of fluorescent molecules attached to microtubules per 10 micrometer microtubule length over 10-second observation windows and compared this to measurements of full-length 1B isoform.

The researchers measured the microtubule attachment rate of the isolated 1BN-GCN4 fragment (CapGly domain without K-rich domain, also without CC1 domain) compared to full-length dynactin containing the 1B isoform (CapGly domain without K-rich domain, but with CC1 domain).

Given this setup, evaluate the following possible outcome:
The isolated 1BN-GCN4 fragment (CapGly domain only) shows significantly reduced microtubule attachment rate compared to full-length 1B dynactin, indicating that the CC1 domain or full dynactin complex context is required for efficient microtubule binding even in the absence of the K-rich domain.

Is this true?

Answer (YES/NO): NO